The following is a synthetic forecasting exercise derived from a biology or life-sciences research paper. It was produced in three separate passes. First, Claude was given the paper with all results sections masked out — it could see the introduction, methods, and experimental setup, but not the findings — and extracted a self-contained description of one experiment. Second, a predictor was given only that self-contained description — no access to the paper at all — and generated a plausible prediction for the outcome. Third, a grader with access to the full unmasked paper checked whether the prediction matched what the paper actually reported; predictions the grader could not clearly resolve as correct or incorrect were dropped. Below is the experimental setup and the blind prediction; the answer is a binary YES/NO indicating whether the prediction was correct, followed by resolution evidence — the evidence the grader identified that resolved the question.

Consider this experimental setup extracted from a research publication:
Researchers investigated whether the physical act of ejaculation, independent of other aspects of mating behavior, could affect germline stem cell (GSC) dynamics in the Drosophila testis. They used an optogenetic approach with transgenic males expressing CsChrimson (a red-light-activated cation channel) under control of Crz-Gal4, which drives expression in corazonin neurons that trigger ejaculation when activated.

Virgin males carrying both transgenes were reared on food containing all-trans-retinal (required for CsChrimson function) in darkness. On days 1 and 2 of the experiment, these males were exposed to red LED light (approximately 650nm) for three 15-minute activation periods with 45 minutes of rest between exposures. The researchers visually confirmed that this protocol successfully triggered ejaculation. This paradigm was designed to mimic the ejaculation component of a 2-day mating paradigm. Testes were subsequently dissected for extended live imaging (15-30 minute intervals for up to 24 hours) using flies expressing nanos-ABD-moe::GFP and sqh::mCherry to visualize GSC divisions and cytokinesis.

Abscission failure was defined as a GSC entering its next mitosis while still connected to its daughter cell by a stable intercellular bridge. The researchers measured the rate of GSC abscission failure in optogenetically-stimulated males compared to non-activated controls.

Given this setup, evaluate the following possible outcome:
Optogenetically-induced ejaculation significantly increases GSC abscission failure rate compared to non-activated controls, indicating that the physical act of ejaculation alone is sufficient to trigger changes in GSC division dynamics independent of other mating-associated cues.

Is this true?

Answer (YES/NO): NO